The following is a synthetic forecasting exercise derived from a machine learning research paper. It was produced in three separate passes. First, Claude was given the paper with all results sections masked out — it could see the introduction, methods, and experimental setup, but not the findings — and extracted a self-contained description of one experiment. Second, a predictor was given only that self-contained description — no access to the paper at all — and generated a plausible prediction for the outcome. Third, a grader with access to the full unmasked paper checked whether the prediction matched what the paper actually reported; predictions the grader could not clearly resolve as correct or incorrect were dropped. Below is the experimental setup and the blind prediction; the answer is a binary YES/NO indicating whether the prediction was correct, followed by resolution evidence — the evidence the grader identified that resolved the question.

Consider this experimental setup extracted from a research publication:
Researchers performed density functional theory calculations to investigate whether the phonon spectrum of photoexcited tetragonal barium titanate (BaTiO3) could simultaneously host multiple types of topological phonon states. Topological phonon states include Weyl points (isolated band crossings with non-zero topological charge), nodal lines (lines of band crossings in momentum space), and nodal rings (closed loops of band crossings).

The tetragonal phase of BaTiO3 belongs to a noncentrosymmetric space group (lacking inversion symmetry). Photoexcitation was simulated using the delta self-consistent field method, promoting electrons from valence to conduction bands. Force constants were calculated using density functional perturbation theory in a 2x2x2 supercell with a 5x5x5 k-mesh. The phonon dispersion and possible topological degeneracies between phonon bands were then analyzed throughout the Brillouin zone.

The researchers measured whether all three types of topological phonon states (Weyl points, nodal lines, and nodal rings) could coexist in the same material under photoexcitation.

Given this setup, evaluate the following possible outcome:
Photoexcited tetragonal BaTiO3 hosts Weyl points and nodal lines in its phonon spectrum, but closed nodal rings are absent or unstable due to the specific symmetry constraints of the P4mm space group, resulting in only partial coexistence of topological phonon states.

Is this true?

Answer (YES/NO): NO